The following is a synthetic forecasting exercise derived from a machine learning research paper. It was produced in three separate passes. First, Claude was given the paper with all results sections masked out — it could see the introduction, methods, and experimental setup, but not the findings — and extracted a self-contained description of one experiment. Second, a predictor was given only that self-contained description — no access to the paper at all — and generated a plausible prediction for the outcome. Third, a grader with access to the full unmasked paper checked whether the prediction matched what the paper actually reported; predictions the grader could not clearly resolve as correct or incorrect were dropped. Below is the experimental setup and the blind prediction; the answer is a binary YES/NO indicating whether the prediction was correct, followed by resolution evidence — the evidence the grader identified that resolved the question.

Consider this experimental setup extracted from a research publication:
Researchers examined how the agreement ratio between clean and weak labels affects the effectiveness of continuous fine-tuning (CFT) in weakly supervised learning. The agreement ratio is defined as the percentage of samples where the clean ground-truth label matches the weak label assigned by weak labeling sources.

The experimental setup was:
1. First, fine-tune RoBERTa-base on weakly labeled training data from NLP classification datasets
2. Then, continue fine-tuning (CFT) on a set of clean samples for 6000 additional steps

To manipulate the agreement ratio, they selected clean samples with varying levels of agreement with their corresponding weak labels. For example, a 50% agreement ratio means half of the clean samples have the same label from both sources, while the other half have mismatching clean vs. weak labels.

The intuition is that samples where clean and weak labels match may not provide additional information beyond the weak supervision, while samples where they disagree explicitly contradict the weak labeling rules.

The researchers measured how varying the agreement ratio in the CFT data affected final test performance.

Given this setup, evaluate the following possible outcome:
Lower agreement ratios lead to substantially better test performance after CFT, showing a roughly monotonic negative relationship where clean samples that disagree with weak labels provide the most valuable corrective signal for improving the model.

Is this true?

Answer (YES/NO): NO